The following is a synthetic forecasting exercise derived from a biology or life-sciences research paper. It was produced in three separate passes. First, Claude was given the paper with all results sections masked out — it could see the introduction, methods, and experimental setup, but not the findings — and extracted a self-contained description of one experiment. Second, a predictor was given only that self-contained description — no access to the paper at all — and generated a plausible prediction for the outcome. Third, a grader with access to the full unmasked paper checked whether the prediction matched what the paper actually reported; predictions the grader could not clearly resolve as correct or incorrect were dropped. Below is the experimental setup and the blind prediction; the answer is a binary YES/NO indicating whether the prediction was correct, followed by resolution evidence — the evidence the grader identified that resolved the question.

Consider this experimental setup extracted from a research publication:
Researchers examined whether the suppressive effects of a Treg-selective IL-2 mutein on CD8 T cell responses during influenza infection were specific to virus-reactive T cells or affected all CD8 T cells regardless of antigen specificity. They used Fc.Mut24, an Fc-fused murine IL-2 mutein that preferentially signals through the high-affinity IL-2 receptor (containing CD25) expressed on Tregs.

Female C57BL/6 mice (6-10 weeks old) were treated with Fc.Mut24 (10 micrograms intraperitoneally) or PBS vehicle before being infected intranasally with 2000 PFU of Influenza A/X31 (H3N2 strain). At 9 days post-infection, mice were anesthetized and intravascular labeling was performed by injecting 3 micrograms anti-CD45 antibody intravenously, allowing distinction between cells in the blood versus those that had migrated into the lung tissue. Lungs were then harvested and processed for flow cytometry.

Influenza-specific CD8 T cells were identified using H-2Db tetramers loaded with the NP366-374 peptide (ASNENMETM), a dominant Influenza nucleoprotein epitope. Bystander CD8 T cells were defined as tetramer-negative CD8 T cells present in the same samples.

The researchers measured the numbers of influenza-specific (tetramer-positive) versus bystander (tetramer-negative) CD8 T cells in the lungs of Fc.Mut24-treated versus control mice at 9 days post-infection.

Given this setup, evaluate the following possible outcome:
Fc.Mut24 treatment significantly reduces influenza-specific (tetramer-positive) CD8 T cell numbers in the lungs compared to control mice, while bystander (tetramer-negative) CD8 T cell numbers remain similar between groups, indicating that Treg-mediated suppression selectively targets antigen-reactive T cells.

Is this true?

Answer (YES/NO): YES